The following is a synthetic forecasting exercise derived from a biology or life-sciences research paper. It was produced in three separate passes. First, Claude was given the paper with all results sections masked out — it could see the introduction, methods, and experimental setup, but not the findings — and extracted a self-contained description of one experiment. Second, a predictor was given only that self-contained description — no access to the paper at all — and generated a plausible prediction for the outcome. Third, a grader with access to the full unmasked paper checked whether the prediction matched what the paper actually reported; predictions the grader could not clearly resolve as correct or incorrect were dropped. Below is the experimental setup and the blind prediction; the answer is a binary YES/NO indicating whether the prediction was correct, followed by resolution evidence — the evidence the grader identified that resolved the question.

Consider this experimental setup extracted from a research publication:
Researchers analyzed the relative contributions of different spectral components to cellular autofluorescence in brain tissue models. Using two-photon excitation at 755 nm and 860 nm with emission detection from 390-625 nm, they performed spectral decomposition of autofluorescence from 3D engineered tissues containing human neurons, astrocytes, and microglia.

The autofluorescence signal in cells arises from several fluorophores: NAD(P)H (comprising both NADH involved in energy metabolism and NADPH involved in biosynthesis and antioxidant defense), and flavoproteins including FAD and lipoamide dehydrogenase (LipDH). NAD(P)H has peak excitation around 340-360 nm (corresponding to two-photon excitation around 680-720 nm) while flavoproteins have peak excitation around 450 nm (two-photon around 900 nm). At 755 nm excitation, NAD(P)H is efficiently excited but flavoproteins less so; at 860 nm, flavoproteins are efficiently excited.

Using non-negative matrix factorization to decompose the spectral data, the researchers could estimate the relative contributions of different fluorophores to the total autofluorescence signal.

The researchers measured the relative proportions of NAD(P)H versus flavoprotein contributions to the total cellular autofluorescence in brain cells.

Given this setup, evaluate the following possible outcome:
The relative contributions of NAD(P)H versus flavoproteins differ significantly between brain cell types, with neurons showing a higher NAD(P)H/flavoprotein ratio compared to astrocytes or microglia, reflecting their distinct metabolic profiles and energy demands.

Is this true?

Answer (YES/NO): NO